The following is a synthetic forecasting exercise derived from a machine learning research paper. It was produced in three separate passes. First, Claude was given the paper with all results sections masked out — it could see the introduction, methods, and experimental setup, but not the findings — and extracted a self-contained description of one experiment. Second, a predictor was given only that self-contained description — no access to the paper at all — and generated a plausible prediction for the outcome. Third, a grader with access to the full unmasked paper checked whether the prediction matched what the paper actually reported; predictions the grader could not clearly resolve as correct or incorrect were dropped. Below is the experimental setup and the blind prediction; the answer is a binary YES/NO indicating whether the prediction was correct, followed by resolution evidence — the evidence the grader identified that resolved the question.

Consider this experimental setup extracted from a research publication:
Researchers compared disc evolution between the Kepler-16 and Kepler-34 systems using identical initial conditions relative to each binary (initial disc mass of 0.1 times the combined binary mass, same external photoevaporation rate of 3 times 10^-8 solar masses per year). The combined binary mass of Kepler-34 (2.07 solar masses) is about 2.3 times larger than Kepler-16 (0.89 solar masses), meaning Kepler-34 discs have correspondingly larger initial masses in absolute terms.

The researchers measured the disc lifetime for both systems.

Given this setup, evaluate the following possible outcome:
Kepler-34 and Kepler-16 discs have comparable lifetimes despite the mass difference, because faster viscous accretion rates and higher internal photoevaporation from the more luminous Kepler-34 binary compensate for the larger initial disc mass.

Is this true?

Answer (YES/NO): NO